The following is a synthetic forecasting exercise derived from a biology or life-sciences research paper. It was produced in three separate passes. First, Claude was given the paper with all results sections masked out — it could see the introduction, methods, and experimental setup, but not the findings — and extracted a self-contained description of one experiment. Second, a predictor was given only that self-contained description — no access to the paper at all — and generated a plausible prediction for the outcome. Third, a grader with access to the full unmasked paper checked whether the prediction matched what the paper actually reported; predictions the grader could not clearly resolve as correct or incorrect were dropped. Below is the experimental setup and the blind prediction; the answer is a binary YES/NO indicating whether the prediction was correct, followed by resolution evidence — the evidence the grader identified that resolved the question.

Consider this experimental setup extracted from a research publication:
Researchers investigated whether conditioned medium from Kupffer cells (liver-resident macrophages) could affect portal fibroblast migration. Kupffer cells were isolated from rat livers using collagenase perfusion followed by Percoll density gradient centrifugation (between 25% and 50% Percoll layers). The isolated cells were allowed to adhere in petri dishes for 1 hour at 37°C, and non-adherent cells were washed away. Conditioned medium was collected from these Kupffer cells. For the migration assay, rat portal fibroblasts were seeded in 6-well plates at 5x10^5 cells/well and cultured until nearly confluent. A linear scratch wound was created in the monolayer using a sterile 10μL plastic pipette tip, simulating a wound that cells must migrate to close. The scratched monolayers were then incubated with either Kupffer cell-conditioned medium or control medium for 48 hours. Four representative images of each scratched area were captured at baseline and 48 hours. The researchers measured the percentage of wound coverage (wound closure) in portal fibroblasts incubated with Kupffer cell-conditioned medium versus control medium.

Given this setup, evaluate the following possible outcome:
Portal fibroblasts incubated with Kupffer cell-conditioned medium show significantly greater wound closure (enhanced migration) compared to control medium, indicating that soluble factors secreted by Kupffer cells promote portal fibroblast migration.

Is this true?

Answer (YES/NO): YES